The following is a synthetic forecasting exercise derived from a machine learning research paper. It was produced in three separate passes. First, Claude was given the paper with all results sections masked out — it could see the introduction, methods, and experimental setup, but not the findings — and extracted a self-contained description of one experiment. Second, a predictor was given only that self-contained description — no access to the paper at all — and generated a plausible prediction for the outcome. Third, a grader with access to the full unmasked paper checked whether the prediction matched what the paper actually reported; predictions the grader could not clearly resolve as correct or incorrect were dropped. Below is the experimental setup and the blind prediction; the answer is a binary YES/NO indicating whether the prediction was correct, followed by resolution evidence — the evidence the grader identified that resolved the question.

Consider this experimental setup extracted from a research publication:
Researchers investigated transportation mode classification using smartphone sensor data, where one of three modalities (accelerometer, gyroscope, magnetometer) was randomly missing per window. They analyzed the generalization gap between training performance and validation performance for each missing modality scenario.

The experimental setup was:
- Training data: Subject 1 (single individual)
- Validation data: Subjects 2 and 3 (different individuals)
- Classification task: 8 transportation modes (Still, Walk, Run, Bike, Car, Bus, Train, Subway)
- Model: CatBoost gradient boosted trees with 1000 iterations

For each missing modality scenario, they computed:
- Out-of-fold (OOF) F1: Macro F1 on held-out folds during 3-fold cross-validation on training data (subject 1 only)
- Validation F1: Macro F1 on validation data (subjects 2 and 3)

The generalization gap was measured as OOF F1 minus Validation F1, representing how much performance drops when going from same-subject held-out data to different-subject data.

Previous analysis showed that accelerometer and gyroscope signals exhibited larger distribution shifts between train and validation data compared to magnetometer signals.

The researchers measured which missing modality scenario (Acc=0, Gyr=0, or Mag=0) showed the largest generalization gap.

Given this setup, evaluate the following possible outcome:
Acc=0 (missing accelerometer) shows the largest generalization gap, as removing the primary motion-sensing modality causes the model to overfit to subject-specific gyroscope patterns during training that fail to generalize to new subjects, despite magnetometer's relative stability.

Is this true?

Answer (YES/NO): NO